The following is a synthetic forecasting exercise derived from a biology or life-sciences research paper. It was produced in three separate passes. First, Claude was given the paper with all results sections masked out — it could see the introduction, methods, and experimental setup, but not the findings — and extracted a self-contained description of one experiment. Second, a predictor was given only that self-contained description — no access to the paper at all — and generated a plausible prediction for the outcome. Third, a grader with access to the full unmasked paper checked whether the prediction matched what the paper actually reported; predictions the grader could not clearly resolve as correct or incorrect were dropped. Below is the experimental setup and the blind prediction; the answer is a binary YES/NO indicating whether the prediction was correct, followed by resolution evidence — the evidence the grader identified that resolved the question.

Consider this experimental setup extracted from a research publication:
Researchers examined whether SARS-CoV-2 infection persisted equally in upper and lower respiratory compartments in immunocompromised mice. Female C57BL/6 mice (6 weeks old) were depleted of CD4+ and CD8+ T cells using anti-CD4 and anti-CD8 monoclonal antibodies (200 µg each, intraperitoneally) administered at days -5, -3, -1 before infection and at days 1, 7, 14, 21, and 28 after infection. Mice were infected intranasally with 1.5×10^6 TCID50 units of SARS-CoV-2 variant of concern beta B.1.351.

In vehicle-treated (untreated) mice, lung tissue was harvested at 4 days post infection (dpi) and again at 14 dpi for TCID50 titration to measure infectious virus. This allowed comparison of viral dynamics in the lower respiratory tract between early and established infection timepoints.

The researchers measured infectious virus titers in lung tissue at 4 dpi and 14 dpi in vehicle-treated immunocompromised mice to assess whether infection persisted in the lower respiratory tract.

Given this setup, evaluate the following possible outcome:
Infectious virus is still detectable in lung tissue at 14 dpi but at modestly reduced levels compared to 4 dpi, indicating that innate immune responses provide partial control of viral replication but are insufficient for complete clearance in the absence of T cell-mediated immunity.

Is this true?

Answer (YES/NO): NO